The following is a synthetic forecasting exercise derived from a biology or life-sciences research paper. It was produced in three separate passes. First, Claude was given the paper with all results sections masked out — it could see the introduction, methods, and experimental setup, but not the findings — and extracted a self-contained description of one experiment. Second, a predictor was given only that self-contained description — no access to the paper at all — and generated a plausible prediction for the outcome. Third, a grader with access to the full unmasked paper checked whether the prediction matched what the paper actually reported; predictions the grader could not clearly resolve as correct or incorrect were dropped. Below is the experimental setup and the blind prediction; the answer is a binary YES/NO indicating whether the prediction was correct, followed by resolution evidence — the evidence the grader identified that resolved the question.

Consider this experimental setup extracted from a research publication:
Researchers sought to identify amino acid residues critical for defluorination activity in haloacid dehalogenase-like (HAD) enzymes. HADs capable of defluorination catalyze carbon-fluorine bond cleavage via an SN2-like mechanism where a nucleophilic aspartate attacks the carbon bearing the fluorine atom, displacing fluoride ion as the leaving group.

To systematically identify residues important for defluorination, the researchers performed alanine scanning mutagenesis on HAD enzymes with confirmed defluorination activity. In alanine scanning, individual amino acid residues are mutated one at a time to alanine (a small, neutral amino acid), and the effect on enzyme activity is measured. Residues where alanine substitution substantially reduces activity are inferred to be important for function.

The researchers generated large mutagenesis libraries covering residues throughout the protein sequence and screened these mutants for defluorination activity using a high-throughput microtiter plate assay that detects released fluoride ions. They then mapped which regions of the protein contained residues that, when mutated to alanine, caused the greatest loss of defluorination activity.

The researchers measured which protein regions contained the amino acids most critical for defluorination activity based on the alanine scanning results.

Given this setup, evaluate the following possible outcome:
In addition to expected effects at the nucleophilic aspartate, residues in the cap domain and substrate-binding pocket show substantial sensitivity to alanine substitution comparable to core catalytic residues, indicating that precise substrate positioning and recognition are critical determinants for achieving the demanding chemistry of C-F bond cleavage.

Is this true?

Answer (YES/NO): NO